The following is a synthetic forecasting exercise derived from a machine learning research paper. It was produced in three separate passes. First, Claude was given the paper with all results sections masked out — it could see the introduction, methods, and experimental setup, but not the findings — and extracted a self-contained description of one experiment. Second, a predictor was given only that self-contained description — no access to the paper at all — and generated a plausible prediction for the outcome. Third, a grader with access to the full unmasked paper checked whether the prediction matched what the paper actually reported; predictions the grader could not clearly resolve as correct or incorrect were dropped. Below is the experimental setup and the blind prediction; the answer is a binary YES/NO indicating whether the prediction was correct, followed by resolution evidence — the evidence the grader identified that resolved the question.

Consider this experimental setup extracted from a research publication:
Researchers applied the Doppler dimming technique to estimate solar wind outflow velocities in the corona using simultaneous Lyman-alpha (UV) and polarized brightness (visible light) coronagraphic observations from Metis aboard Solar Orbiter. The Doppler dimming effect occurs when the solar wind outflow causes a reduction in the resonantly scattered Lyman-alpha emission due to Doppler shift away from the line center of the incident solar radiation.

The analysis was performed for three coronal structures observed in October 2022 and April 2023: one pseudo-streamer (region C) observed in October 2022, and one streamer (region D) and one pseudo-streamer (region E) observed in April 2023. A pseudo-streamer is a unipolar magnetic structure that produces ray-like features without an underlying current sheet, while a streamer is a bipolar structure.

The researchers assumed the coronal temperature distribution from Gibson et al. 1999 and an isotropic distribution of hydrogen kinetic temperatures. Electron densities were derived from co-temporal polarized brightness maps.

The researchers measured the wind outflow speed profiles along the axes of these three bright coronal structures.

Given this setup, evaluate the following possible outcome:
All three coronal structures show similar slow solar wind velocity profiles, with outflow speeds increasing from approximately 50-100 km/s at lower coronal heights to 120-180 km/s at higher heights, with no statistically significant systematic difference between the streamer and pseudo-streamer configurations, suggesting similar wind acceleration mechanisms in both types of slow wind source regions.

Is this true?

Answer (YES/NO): NO